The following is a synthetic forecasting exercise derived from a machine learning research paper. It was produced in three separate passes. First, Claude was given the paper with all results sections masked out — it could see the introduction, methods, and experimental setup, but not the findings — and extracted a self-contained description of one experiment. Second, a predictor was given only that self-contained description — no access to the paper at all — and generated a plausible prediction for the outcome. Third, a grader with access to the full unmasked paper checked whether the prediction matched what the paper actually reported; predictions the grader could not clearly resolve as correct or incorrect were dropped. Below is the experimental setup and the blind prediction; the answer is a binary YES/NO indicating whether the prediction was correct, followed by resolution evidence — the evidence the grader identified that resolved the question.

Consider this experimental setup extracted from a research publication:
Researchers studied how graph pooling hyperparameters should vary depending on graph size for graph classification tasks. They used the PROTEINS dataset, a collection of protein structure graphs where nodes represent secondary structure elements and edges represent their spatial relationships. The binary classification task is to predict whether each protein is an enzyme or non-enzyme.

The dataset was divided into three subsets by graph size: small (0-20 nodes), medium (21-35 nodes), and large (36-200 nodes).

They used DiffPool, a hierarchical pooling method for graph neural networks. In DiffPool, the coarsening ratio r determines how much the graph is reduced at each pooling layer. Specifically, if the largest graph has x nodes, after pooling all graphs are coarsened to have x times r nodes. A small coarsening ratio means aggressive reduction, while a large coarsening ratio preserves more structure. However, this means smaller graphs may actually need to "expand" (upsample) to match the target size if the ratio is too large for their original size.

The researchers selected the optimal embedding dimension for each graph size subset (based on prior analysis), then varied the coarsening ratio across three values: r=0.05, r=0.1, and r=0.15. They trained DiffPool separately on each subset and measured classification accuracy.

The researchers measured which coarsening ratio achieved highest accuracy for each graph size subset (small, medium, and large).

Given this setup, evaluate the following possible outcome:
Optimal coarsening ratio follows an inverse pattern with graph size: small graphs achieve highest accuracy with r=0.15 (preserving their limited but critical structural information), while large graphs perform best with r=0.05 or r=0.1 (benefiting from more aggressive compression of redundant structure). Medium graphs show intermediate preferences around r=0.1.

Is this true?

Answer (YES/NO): NO